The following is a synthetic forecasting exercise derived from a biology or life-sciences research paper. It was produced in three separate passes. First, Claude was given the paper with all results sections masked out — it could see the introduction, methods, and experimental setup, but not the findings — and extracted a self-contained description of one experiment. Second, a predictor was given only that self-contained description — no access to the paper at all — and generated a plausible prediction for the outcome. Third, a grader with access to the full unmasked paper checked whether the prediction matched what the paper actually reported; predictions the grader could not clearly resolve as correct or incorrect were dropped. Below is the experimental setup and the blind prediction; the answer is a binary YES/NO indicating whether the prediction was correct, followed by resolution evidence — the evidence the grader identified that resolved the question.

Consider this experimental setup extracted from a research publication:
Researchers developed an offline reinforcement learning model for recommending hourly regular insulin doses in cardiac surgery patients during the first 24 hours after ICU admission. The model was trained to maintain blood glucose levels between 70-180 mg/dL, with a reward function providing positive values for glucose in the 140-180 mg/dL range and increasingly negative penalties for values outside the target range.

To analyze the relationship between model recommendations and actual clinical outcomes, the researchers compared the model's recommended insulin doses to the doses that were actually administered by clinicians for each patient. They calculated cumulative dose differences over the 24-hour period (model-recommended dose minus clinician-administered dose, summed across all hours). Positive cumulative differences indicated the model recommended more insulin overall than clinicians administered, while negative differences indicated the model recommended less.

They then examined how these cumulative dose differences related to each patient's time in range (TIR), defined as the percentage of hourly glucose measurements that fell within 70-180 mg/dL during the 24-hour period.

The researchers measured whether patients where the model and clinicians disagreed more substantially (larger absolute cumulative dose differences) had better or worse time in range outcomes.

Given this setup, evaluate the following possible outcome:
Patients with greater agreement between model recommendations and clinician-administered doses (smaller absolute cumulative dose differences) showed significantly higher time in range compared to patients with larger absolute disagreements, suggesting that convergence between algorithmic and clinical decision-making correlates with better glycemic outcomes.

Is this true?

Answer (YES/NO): YES